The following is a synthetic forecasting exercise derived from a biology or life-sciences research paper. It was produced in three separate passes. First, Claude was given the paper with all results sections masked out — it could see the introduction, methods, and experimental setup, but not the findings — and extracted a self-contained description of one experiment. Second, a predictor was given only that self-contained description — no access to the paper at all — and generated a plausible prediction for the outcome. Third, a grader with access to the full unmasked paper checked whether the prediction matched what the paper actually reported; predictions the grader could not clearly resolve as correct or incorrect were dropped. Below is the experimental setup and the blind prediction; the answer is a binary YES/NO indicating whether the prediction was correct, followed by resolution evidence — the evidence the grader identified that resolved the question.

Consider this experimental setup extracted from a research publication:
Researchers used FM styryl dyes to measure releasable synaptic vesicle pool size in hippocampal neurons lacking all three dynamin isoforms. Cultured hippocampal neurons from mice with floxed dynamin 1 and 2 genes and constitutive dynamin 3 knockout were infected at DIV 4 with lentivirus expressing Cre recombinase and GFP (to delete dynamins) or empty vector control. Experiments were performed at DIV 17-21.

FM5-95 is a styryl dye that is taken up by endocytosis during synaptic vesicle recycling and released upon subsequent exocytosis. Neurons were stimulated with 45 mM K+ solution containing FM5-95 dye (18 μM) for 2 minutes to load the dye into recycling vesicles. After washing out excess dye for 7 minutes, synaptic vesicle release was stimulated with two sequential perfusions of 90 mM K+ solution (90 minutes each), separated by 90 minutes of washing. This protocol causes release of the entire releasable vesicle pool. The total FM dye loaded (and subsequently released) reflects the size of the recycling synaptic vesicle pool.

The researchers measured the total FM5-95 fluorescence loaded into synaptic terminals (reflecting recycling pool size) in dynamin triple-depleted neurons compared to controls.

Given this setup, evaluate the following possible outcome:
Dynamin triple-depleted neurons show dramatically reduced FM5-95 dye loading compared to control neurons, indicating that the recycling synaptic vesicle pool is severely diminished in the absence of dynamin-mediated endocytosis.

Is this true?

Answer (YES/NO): NO